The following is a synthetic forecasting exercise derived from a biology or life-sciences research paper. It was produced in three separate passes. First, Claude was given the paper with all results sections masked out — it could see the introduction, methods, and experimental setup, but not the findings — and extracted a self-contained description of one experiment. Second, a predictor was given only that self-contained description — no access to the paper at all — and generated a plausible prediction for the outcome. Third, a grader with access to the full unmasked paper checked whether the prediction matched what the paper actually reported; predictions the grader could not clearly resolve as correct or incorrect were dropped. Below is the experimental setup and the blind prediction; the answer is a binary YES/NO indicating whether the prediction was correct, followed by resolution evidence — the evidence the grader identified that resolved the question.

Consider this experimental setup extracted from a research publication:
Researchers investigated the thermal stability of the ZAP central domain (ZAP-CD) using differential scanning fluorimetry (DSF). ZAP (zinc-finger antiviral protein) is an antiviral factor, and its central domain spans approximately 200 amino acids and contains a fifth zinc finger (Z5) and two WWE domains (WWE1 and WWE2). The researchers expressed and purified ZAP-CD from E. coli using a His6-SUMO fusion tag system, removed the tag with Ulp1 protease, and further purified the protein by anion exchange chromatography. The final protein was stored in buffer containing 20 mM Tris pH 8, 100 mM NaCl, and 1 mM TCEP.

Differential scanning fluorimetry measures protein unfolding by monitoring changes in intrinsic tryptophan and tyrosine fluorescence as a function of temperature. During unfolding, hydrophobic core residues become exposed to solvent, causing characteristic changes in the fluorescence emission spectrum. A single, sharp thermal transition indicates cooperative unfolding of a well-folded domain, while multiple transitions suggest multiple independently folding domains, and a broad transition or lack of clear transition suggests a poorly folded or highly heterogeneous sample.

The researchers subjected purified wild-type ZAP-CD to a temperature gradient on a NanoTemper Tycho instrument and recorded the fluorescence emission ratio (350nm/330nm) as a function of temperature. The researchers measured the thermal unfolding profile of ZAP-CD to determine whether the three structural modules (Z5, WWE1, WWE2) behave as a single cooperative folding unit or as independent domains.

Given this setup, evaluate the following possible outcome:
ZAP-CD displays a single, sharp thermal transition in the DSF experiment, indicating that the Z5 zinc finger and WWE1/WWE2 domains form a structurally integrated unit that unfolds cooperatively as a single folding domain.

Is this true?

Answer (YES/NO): YES